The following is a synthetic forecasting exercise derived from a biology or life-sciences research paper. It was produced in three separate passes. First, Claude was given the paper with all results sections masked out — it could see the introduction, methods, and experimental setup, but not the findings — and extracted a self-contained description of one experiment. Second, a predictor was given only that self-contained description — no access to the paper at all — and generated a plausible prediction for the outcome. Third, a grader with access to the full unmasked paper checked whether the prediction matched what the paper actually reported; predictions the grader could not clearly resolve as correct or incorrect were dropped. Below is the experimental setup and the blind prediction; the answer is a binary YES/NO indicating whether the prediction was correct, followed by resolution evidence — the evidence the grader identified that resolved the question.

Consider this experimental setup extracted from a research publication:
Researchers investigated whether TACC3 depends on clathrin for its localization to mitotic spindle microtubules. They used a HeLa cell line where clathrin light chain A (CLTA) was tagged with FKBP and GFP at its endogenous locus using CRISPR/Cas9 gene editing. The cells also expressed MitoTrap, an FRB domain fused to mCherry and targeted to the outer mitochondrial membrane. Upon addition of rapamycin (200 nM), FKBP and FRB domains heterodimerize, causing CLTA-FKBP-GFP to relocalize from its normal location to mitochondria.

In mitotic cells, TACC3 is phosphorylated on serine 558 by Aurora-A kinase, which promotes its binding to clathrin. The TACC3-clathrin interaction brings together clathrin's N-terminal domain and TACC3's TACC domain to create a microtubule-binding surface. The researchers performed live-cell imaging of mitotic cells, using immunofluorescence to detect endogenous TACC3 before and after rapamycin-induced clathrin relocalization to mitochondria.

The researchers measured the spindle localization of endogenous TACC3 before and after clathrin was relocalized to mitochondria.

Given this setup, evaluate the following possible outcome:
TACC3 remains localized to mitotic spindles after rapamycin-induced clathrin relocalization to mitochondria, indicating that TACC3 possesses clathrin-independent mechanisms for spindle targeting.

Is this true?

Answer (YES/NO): NO